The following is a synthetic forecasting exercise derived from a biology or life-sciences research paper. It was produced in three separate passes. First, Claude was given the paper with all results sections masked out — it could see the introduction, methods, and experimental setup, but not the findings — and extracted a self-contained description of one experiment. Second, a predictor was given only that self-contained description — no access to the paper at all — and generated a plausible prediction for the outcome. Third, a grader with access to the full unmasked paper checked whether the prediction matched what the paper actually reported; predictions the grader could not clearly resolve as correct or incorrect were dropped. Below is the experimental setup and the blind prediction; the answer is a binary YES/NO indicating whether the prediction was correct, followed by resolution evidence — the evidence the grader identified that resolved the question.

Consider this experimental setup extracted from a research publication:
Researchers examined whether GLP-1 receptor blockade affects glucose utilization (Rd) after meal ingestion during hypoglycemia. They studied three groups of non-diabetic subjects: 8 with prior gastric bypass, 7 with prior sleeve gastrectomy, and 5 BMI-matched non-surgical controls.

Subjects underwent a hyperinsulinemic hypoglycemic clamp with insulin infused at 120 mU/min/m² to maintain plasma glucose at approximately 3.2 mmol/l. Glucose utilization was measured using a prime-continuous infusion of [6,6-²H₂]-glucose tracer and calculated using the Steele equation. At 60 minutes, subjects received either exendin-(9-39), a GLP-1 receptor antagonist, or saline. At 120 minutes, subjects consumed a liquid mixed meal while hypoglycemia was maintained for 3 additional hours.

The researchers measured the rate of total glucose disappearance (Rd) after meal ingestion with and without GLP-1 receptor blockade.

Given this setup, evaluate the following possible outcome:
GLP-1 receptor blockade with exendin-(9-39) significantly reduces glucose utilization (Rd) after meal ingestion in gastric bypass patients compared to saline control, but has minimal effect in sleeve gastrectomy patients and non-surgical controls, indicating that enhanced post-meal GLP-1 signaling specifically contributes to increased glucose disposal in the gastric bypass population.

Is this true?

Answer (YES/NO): NO